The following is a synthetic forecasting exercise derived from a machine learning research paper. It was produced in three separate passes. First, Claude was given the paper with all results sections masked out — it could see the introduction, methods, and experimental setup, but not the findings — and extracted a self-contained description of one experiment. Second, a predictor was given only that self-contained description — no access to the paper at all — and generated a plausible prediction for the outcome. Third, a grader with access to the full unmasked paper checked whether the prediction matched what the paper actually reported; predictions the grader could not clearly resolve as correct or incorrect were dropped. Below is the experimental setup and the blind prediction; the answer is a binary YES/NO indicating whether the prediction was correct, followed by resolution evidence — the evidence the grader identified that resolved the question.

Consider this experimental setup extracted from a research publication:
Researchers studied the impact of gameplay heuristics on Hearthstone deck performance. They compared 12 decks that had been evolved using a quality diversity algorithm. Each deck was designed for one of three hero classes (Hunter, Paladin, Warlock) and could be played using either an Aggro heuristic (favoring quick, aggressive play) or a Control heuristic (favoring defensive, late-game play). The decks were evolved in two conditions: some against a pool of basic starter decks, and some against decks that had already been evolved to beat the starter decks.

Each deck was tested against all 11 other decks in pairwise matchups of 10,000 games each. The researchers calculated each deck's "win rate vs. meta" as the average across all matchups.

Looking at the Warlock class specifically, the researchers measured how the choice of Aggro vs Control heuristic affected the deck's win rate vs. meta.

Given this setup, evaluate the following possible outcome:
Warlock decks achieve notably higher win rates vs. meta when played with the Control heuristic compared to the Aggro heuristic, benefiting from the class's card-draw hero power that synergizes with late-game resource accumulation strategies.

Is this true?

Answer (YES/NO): YES